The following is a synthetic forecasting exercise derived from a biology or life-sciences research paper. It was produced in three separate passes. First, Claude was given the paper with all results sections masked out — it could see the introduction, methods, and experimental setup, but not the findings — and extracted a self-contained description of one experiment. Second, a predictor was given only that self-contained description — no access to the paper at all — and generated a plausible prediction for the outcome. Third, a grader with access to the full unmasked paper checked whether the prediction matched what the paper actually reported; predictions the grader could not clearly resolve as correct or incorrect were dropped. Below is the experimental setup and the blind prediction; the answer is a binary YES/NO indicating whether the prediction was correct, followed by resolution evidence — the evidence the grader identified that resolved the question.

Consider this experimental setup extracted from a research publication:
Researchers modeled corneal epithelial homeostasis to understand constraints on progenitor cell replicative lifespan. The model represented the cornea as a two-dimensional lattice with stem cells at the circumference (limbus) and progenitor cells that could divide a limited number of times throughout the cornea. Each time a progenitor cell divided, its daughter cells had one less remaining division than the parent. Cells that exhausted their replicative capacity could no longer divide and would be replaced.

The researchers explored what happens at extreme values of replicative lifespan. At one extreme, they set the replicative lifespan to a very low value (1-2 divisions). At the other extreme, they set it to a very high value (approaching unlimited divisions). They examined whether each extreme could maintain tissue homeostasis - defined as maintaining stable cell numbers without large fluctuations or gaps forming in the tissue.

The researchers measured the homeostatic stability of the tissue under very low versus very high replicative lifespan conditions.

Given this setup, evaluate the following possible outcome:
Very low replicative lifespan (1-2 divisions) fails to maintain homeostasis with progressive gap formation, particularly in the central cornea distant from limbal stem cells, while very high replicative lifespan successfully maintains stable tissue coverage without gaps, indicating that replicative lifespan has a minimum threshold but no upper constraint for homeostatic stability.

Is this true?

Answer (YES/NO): NO